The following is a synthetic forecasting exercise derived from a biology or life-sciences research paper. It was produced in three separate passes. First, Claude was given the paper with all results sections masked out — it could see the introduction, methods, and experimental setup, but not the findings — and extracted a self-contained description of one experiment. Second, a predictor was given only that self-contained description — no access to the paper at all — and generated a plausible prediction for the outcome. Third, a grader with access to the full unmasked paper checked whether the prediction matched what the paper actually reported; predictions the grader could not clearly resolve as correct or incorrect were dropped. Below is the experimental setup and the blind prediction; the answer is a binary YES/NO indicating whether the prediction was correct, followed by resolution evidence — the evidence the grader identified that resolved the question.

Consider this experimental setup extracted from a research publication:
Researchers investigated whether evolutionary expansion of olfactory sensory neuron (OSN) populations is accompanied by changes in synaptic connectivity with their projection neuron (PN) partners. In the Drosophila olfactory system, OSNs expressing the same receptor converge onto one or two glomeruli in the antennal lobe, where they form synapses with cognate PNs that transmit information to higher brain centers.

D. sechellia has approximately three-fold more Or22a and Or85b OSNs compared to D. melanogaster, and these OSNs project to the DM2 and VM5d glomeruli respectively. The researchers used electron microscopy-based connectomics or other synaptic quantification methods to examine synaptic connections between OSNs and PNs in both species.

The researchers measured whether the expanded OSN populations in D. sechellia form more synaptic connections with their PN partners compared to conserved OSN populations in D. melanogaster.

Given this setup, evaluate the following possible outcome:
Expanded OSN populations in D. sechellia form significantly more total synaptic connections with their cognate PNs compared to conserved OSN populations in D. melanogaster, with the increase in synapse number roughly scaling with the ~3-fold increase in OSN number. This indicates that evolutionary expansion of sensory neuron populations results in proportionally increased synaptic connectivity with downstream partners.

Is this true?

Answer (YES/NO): NO